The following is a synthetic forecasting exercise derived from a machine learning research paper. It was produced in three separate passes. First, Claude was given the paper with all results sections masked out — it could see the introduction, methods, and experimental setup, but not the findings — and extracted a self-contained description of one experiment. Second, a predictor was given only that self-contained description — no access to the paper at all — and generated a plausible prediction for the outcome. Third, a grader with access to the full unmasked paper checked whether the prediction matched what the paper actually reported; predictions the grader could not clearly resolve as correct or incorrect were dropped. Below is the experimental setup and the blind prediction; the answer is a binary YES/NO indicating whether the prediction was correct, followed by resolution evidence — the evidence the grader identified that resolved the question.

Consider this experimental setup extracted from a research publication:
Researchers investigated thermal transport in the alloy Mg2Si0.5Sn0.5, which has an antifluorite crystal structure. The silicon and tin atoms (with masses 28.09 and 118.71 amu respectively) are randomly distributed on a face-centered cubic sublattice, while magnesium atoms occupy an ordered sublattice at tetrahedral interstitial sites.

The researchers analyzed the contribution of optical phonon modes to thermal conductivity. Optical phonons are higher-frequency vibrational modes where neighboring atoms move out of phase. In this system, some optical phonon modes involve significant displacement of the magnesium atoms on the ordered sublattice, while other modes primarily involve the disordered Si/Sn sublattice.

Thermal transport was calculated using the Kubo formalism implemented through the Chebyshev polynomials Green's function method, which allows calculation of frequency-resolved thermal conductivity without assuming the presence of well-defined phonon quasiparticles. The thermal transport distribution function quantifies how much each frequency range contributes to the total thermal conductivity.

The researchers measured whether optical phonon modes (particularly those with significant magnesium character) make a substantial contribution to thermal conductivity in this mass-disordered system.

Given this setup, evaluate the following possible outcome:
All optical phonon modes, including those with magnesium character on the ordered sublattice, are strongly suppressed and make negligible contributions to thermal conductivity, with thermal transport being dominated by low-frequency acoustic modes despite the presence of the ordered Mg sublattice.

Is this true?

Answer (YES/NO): NO